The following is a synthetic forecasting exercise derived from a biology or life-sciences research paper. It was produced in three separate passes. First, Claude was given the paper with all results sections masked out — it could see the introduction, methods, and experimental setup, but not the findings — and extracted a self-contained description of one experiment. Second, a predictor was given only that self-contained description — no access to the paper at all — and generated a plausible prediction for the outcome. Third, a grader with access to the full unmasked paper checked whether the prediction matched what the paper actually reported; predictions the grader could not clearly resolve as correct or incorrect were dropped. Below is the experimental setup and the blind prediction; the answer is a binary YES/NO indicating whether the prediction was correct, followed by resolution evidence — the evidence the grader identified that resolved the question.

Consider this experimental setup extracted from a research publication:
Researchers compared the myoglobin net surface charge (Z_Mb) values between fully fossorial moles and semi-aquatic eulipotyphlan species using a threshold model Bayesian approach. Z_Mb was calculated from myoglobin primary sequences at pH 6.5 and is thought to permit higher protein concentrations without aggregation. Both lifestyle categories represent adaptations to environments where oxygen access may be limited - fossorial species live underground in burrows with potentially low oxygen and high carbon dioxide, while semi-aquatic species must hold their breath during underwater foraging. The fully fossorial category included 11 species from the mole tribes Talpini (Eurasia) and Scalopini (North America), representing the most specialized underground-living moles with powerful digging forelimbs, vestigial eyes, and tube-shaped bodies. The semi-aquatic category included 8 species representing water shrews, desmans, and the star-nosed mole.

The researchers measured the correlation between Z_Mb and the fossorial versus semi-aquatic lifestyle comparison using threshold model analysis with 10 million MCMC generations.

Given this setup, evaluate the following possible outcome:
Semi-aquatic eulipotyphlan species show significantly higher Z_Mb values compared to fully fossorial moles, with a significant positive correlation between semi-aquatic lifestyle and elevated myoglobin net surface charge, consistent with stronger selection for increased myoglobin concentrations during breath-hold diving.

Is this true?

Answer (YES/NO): YES